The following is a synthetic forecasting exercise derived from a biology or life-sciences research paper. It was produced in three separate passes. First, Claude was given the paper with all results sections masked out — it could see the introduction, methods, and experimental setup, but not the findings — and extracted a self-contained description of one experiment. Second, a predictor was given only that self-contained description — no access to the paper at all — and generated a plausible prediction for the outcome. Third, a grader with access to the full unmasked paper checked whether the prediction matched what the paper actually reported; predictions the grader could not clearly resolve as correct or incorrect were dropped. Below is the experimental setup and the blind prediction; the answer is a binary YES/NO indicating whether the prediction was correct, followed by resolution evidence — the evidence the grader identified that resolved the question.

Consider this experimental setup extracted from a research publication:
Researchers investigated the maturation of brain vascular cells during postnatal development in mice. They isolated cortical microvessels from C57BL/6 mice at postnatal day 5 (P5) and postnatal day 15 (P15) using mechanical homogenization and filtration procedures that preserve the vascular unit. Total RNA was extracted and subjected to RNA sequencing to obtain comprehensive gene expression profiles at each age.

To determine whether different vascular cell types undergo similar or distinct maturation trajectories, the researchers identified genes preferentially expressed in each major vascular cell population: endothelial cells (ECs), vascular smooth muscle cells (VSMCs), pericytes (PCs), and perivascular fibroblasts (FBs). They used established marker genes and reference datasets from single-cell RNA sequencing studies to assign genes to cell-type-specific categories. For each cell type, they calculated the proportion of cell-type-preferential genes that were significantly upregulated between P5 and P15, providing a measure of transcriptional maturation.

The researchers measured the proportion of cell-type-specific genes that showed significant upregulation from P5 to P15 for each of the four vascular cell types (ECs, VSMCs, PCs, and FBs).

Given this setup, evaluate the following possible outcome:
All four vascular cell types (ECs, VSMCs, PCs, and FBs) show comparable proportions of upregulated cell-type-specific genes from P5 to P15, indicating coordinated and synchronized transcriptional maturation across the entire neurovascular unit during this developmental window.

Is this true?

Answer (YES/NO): NO